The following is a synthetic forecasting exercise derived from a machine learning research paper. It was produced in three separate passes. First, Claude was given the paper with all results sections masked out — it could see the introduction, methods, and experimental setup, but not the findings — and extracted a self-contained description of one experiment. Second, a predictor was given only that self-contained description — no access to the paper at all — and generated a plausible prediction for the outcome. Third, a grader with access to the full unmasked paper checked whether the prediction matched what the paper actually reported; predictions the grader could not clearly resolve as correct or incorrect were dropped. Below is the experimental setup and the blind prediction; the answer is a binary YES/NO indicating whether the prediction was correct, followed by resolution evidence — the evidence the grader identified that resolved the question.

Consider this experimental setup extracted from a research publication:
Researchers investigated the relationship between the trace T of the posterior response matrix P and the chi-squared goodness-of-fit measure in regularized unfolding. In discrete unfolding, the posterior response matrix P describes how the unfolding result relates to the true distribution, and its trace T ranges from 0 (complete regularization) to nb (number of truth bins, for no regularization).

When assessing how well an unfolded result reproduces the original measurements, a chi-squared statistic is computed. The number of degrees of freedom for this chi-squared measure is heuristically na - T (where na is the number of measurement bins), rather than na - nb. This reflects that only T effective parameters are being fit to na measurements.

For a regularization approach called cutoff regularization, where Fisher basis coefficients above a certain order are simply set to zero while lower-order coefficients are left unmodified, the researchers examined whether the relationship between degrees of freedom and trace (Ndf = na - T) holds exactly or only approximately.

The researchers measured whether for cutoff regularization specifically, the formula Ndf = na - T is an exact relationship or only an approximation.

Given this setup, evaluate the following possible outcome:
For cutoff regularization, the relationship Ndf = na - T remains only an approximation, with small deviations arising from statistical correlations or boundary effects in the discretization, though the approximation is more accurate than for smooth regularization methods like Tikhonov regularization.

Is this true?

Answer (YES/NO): NO